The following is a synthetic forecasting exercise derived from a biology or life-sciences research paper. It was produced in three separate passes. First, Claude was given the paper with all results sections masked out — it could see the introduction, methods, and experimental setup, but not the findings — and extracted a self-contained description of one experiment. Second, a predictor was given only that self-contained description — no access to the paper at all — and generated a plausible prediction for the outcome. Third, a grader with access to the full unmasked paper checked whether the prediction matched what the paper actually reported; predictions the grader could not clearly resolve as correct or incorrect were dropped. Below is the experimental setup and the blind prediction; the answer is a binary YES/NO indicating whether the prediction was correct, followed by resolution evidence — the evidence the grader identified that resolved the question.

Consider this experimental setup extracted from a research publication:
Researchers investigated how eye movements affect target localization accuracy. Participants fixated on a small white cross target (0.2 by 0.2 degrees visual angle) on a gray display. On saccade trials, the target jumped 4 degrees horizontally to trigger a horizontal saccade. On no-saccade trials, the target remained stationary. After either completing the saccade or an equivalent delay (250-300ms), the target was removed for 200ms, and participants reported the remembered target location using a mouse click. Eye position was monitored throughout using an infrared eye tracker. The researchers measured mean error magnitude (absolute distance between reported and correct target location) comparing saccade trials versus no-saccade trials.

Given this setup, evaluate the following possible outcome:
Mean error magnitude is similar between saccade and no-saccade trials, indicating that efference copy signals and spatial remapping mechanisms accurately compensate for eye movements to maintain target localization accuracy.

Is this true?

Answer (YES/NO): NO